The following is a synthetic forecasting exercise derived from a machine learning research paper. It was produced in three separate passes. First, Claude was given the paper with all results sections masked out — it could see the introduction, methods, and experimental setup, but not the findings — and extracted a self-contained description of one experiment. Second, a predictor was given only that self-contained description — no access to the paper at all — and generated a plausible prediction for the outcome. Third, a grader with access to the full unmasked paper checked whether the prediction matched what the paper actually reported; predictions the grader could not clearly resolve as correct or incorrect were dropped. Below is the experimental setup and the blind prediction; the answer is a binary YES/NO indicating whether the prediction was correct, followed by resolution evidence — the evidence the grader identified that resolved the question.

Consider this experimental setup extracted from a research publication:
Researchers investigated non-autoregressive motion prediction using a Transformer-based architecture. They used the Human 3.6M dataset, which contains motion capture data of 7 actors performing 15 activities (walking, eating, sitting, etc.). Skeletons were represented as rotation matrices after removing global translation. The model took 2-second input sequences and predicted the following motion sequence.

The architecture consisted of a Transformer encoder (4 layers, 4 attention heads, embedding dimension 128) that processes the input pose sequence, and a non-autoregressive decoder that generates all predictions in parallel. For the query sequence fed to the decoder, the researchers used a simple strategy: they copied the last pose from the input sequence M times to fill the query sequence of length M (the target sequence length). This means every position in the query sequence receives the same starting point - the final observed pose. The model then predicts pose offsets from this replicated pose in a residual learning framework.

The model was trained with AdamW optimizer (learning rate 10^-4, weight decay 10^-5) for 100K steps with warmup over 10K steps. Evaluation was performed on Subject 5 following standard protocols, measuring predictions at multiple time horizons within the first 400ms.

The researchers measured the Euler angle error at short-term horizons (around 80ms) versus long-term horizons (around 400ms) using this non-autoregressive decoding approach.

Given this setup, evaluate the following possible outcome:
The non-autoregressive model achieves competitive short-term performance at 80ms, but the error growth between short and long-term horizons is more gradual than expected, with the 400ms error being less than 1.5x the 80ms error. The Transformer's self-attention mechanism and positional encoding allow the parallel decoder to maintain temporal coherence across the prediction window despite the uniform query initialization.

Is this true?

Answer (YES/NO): NO